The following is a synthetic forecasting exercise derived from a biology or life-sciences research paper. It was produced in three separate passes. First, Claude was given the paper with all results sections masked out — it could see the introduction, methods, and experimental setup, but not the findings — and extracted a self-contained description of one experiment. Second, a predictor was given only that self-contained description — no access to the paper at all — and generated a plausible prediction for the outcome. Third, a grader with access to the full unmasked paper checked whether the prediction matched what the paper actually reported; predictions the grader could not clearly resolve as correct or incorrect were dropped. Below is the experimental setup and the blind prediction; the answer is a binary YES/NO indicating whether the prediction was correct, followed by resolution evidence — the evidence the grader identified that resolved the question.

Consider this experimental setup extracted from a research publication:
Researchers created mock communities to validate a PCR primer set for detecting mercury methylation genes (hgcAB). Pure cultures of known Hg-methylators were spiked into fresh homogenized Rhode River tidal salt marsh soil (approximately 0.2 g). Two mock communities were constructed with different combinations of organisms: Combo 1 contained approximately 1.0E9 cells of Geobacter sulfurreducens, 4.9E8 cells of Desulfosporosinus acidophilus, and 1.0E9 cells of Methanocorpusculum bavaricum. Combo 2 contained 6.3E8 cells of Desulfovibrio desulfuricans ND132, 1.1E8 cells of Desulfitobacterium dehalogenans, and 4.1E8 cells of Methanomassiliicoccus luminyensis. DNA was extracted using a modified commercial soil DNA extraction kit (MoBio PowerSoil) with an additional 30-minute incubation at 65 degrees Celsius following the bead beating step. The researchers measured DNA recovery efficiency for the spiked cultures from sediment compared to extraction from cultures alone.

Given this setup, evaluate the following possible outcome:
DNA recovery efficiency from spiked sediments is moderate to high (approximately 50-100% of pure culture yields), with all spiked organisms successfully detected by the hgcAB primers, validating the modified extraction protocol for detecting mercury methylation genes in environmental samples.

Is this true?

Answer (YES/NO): NO